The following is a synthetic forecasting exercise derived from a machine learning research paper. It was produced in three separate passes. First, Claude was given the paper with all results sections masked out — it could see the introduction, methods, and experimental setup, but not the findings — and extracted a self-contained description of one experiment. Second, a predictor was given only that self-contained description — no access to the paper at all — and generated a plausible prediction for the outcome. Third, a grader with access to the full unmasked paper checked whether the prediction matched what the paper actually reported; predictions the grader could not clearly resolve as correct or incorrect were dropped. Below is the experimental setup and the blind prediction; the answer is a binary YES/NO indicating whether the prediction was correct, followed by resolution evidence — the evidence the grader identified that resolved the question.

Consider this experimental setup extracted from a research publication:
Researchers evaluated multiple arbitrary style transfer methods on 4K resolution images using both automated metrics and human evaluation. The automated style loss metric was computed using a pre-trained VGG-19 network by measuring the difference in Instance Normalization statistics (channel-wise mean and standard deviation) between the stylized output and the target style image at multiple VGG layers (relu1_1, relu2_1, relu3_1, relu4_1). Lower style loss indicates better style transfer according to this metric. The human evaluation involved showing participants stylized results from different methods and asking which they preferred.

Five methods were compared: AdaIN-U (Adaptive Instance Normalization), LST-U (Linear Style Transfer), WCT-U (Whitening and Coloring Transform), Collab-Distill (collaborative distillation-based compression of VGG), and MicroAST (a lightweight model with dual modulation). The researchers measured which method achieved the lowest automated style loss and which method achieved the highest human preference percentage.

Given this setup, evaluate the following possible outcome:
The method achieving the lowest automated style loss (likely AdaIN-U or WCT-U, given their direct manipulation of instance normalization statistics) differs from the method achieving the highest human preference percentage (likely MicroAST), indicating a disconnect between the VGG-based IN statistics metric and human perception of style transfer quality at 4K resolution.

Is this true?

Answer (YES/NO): NO